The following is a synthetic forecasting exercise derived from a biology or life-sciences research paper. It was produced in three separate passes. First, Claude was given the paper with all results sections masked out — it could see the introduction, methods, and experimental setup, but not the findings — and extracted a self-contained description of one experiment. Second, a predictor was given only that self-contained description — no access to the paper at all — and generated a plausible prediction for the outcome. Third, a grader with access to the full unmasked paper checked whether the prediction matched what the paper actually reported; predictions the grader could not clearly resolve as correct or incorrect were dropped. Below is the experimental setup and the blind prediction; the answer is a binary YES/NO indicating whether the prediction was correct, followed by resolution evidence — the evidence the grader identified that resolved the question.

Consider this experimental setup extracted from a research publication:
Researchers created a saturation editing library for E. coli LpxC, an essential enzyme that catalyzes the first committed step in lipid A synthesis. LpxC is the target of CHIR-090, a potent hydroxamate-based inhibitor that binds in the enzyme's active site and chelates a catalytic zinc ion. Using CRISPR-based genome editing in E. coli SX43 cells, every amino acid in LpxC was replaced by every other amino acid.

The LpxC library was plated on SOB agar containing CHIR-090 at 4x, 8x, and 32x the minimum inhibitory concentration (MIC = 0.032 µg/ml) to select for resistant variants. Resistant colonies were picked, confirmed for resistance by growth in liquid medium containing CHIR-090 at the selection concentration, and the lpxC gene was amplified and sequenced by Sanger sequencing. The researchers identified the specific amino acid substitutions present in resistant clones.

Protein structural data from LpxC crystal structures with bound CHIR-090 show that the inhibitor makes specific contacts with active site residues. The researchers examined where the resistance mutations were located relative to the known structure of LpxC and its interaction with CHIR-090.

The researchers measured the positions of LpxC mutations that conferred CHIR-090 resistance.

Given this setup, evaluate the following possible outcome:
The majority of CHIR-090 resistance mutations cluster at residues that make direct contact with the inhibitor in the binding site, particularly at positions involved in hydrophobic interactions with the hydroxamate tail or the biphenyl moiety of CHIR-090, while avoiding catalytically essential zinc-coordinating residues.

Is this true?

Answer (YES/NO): NO